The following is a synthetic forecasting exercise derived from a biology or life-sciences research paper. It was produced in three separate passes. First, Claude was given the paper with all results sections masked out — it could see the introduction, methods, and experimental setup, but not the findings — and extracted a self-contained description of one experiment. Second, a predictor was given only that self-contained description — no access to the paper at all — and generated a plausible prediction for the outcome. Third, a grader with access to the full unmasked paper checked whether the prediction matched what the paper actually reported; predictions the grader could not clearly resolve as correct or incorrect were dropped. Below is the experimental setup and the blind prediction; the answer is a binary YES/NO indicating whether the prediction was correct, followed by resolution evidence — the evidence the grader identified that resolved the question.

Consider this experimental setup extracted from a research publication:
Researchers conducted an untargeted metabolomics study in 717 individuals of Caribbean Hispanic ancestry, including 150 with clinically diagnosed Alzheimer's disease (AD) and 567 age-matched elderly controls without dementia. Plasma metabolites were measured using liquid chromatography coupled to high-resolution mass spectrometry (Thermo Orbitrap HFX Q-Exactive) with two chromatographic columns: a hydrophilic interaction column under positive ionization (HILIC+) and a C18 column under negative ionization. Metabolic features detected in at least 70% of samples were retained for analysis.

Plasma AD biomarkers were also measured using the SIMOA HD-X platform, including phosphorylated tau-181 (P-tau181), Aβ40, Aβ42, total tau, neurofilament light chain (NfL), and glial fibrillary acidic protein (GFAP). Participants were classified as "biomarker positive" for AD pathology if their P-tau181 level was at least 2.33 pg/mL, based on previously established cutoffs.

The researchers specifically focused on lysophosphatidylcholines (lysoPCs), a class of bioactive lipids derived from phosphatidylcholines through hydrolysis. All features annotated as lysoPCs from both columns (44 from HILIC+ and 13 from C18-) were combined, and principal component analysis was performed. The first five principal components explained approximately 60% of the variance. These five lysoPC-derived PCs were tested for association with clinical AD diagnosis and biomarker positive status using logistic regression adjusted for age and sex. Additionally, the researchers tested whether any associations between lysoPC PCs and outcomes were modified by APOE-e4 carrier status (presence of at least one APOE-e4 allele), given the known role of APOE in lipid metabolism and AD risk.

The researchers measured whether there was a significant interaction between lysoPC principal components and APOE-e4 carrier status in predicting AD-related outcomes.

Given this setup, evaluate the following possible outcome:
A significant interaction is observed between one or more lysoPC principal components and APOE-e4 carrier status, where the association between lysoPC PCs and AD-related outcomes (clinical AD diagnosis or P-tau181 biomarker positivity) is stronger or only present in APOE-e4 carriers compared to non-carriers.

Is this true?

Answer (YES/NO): YES